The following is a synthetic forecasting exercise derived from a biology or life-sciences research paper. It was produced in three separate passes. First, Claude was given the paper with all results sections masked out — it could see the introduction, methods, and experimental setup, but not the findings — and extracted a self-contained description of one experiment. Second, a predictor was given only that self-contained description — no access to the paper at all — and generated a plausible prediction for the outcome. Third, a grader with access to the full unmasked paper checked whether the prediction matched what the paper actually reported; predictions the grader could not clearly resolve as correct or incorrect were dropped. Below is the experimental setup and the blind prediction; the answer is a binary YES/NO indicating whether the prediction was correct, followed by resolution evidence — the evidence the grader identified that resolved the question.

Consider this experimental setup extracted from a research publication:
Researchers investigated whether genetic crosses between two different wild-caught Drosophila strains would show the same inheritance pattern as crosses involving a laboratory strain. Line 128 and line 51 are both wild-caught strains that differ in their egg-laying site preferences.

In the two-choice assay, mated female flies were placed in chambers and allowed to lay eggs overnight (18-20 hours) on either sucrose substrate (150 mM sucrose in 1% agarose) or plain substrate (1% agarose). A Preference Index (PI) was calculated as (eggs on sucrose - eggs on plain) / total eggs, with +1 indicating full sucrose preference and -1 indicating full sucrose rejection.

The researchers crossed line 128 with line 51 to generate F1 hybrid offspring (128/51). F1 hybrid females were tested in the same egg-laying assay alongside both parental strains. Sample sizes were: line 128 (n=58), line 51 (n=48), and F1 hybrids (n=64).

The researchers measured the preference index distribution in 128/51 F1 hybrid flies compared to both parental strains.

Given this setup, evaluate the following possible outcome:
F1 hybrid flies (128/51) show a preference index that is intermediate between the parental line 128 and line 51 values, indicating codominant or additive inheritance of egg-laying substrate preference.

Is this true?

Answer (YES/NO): NO